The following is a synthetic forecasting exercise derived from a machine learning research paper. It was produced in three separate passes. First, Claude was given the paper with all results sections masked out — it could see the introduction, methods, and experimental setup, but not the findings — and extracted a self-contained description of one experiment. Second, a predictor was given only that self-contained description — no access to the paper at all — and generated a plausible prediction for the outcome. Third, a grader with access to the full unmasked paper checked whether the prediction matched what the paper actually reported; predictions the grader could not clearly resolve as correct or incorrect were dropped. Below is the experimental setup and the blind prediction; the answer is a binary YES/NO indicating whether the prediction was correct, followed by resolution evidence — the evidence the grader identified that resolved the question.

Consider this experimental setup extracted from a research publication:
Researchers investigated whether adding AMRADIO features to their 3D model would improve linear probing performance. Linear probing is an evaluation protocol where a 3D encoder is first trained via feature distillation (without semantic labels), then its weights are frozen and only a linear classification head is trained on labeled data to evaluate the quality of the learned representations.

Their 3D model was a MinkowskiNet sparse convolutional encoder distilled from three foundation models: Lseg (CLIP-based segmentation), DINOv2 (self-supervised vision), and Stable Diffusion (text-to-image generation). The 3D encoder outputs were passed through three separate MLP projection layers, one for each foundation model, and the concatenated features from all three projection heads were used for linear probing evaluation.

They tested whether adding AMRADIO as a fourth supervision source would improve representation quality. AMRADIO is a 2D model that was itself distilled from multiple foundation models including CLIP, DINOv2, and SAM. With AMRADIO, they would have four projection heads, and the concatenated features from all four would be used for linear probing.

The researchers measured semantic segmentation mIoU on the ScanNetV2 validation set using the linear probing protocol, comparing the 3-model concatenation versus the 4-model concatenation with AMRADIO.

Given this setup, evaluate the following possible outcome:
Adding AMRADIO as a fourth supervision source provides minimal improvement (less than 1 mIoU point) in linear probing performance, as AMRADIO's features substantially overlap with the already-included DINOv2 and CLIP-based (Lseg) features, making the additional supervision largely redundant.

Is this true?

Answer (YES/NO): YES